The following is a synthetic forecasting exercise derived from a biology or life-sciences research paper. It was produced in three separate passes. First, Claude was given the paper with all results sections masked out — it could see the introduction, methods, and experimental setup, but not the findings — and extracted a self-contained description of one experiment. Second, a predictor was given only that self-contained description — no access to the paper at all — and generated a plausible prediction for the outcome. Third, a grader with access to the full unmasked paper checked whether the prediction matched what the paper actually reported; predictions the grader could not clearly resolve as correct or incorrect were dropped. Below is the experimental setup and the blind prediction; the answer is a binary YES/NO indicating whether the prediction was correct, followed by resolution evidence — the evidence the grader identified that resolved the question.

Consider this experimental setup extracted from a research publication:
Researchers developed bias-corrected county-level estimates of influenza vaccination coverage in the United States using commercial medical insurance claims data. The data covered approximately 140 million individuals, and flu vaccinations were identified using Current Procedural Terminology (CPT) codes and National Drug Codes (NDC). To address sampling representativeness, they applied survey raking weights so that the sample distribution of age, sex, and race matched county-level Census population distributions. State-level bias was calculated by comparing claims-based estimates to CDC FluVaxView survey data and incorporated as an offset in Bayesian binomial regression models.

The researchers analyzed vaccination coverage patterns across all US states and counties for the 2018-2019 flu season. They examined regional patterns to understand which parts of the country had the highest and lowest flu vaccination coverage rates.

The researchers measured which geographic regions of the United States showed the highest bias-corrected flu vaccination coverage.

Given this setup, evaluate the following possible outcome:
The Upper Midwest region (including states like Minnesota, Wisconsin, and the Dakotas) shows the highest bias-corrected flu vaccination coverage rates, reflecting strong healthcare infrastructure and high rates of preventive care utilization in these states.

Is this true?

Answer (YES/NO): NO